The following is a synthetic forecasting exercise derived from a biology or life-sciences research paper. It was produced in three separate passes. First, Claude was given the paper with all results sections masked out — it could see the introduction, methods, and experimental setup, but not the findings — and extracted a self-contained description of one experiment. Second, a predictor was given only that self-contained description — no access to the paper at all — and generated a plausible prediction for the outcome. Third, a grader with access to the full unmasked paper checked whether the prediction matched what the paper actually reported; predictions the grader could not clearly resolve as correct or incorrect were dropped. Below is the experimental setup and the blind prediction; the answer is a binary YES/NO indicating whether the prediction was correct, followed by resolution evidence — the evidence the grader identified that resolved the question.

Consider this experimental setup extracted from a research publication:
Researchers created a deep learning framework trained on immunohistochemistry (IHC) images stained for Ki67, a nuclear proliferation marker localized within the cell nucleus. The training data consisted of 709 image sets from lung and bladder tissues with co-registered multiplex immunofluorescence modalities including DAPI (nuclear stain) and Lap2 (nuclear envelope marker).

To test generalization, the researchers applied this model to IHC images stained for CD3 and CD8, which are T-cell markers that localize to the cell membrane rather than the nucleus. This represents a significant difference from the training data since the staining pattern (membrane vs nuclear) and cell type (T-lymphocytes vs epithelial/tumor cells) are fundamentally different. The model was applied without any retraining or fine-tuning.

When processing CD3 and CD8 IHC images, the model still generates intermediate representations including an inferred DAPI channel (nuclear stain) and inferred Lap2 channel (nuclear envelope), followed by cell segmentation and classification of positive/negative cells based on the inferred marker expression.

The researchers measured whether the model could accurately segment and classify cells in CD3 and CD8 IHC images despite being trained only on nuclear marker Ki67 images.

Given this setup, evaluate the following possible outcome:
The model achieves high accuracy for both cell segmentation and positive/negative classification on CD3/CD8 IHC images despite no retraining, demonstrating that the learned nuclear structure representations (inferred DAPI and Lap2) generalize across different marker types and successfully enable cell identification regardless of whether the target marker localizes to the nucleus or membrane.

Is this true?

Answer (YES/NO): YES